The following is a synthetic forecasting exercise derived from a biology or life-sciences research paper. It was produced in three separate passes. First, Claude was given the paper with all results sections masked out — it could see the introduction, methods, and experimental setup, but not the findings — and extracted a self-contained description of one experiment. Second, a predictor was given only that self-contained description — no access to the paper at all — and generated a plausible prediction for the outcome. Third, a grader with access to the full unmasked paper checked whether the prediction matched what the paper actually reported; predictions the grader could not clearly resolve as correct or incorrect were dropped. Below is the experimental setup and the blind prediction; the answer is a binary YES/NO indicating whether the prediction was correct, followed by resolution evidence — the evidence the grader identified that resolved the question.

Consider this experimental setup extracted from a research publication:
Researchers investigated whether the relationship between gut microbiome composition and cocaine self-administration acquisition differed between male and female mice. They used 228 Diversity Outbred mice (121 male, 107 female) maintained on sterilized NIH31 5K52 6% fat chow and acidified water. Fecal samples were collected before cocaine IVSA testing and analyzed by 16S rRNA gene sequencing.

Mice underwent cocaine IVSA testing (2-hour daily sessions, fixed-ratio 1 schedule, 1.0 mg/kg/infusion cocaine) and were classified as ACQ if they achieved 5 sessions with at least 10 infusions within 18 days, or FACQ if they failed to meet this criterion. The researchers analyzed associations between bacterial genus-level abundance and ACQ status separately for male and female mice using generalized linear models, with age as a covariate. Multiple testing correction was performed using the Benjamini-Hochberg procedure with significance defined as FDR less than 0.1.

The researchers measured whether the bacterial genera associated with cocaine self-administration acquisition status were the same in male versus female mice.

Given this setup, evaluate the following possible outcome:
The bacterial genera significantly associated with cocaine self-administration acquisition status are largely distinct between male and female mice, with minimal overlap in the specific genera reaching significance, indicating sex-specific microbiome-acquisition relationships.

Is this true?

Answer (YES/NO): YES